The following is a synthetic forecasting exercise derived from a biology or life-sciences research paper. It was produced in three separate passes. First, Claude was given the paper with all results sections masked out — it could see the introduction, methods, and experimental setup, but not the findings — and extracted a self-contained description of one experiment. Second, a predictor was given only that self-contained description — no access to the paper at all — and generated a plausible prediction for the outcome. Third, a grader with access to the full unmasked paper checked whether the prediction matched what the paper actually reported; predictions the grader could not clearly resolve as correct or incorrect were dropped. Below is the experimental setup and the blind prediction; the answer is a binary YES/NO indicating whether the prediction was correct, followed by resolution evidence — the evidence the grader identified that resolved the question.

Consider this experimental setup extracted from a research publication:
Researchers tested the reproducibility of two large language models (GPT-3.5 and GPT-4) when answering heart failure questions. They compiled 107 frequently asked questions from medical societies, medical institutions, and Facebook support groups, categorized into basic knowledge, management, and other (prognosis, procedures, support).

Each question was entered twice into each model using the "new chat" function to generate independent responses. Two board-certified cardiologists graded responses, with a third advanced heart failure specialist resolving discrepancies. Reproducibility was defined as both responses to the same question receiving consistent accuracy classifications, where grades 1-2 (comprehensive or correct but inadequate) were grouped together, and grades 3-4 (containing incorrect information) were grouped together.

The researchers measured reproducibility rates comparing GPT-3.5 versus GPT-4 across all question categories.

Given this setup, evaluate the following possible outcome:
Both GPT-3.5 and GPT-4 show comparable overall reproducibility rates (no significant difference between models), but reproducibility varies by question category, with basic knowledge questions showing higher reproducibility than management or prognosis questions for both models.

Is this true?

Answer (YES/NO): NO